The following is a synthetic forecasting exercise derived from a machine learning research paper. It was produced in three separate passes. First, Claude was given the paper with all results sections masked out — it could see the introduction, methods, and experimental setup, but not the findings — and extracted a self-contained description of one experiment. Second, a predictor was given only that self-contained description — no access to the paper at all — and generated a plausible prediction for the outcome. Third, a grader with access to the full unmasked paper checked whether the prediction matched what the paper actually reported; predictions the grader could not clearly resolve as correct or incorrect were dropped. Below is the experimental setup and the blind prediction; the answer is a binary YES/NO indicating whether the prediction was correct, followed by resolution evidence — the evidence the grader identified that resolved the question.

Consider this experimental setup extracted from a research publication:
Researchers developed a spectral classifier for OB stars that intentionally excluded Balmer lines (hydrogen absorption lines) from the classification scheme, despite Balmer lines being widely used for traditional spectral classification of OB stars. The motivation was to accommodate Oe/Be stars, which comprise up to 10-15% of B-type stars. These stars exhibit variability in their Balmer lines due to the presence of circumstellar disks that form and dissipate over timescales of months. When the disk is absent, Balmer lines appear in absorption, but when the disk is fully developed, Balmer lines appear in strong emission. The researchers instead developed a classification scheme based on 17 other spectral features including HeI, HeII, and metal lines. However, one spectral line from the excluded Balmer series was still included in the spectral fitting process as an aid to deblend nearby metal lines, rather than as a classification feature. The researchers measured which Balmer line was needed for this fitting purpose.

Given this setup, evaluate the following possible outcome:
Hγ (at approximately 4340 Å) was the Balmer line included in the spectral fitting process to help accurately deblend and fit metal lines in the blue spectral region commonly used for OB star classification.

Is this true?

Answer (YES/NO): NO